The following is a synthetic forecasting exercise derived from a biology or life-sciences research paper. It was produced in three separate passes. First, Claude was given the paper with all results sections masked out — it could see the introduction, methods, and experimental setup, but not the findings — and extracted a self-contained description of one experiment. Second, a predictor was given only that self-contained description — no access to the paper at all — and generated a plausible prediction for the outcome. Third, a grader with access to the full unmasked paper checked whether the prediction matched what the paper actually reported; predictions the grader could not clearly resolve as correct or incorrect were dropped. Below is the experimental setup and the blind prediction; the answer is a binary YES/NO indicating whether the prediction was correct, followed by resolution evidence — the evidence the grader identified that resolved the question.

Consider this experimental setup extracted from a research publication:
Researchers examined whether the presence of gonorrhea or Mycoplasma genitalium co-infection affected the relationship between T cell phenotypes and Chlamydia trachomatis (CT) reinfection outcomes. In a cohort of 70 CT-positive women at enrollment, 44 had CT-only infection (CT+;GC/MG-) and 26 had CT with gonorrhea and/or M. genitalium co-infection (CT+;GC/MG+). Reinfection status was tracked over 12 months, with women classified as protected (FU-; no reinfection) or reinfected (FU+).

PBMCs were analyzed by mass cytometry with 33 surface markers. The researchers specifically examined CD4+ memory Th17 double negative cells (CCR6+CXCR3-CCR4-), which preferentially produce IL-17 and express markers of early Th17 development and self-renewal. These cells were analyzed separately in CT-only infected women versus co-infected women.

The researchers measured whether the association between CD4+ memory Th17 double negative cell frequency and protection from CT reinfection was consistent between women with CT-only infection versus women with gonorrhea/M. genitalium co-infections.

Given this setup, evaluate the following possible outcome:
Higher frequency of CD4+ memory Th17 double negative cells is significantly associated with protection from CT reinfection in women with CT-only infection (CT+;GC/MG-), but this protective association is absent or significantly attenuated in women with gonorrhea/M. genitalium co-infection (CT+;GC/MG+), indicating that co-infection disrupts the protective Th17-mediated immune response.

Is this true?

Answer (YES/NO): YES